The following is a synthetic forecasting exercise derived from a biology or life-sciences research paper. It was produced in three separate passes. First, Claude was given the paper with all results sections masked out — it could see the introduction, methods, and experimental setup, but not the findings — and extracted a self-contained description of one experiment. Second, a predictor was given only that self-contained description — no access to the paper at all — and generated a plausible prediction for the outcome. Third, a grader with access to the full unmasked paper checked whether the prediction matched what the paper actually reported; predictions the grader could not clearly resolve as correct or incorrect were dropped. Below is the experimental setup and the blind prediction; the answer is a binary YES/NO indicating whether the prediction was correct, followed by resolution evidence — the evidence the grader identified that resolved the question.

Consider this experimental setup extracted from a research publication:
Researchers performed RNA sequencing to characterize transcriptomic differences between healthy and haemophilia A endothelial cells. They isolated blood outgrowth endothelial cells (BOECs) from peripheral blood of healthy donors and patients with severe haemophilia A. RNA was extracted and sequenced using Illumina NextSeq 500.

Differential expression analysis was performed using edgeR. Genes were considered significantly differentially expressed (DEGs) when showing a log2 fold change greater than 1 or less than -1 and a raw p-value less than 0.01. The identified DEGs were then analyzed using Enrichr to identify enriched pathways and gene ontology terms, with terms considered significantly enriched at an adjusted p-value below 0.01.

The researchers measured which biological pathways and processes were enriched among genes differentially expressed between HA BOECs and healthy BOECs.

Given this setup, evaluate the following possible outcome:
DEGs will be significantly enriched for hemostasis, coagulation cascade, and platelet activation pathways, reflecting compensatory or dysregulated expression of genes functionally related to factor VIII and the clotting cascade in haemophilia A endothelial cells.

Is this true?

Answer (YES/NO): NO